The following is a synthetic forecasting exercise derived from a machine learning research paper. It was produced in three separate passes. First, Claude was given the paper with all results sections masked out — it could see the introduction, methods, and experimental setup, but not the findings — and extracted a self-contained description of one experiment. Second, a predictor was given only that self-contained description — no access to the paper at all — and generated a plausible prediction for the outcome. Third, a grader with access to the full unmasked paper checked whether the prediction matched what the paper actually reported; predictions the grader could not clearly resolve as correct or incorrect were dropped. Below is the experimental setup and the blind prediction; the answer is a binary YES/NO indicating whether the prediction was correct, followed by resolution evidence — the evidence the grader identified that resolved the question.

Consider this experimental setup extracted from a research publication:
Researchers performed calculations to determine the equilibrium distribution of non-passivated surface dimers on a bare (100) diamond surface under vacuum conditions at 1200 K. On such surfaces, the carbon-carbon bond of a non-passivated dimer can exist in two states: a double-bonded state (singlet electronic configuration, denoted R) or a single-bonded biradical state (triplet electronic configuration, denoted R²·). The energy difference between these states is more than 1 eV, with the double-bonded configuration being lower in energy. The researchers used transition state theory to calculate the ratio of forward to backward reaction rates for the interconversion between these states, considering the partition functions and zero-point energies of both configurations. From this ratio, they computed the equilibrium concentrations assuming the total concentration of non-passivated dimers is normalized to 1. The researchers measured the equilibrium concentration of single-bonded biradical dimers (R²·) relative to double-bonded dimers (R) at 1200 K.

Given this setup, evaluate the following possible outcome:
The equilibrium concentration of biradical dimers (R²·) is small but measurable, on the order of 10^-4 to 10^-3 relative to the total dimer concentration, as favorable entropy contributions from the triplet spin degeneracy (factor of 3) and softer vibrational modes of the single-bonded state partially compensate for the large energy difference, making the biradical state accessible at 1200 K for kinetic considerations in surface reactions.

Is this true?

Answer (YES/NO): NO